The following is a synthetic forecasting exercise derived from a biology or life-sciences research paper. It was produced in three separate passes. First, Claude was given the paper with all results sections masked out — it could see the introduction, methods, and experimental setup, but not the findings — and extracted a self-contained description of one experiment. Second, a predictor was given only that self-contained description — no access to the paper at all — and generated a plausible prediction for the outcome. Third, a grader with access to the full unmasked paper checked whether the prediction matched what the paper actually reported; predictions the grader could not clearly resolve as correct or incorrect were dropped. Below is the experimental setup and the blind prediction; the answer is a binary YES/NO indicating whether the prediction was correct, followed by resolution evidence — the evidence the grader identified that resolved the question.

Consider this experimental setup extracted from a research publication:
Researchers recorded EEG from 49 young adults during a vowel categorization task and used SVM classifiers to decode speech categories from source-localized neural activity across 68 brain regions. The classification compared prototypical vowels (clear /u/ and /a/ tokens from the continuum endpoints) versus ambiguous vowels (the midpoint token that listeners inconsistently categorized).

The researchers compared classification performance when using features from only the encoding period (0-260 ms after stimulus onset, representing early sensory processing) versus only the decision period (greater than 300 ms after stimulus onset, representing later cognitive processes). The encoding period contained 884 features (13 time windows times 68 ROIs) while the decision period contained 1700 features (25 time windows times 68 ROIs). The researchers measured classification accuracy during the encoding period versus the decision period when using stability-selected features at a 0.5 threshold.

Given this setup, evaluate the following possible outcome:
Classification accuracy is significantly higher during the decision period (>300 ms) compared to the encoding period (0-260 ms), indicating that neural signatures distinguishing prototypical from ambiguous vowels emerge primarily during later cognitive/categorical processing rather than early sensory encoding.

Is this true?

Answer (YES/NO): NO